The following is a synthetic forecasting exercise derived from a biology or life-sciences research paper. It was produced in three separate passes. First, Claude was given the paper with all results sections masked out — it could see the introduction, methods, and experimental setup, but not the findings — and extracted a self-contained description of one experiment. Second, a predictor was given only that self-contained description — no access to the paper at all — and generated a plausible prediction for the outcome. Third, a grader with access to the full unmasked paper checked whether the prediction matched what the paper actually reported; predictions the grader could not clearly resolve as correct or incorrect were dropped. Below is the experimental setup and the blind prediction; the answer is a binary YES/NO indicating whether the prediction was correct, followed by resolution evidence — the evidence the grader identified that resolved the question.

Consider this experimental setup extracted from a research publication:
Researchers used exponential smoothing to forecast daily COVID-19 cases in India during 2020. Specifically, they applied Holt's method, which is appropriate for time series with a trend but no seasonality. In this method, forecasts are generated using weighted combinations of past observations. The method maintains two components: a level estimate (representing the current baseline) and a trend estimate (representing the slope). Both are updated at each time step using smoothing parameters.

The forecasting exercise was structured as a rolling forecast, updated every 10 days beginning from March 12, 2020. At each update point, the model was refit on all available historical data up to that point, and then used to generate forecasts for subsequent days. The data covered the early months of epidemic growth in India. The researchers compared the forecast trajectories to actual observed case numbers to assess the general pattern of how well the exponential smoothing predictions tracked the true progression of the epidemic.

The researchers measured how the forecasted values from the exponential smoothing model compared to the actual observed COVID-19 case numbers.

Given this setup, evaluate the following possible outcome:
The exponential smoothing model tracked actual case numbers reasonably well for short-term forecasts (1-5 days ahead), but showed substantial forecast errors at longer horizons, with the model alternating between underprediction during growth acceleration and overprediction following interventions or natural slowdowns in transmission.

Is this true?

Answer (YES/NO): NO